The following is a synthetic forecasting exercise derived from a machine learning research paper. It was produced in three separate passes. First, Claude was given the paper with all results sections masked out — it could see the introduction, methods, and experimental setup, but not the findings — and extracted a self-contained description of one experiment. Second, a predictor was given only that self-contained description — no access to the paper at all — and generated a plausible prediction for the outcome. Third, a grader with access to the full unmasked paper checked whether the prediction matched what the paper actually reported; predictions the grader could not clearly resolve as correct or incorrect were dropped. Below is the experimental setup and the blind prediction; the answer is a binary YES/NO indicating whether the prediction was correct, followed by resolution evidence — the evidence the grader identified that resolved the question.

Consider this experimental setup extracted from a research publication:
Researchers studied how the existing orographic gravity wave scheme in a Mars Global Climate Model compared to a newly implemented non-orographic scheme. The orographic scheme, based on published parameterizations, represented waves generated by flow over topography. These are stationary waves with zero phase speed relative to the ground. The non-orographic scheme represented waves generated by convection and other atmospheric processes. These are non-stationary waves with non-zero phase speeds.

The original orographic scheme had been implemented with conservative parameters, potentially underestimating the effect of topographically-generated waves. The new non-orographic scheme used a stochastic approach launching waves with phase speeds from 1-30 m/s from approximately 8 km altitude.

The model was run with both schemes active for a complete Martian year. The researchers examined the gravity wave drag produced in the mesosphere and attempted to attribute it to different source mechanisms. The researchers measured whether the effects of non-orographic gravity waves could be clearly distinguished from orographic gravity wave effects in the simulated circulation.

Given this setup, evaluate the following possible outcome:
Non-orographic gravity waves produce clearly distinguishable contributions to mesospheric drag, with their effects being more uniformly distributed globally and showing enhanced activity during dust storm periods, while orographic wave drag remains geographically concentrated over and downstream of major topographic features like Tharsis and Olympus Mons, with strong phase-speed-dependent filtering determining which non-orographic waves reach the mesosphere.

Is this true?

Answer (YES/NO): NO